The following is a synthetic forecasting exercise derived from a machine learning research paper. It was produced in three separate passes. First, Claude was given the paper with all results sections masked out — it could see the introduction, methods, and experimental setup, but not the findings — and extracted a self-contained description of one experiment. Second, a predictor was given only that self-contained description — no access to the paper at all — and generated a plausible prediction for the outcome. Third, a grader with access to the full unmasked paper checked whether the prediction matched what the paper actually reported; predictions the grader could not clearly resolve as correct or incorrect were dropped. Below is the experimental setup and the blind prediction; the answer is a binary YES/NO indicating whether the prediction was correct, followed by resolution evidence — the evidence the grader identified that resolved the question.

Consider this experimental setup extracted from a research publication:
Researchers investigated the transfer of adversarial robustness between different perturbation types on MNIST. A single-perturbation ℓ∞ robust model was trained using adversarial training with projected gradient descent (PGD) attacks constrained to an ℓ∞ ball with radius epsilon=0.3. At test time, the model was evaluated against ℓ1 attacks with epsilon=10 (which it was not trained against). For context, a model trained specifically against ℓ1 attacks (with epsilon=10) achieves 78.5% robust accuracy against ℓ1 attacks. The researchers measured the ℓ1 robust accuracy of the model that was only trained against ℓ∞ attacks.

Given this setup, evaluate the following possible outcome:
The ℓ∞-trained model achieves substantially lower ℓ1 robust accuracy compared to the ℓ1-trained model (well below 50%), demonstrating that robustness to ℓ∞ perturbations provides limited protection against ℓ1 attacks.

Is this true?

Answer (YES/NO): YES